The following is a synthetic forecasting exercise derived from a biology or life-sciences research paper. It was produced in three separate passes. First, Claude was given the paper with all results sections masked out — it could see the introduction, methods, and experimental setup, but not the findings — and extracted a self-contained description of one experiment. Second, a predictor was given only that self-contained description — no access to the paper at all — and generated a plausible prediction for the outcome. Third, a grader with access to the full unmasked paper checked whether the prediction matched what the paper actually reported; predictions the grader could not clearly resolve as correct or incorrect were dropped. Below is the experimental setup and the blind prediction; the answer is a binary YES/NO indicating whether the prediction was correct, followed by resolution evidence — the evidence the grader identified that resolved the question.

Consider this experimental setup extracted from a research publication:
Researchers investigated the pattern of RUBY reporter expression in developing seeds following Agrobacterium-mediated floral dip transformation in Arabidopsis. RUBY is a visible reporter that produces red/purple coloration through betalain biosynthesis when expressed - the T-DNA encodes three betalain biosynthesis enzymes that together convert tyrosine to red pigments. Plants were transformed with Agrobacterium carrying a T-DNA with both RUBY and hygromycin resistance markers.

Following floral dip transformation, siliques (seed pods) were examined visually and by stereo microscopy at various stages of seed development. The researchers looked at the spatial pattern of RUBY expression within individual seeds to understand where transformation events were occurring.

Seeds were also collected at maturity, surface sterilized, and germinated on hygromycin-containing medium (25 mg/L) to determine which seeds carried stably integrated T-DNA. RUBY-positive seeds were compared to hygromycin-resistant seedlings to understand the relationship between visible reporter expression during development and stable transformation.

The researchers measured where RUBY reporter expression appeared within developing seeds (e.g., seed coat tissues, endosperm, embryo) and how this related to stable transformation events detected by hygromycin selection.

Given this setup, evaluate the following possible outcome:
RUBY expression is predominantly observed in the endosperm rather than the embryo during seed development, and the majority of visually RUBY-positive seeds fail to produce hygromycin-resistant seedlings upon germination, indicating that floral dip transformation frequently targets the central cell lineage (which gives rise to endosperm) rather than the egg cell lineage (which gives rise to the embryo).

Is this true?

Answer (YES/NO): NO